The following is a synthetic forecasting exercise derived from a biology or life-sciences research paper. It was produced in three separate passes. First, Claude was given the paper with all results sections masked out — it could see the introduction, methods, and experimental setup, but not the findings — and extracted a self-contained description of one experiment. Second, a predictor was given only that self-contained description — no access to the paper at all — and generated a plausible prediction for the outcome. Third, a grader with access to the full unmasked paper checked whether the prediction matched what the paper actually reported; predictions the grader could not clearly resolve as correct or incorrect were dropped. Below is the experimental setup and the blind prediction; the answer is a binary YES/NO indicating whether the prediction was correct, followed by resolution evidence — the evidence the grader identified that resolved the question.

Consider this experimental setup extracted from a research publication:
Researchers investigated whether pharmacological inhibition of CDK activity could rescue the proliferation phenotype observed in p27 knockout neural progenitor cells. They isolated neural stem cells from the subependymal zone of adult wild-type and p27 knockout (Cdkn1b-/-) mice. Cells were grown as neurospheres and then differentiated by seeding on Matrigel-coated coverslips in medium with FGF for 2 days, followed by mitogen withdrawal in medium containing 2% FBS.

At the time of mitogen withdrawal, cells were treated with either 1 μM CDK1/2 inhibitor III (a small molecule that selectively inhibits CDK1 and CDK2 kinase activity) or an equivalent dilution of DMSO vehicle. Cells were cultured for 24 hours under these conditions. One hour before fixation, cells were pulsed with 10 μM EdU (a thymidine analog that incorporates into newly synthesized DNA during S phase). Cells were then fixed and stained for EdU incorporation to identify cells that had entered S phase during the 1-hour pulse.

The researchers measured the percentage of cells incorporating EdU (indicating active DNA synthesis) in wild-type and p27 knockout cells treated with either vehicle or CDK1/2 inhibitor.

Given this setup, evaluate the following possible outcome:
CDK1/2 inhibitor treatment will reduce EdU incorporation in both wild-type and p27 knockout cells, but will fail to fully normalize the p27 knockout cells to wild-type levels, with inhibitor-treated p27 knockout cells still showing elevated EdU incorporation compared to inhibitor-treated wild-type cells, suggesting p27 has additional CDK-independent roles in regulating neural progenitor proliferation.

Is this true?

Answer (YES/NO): NO